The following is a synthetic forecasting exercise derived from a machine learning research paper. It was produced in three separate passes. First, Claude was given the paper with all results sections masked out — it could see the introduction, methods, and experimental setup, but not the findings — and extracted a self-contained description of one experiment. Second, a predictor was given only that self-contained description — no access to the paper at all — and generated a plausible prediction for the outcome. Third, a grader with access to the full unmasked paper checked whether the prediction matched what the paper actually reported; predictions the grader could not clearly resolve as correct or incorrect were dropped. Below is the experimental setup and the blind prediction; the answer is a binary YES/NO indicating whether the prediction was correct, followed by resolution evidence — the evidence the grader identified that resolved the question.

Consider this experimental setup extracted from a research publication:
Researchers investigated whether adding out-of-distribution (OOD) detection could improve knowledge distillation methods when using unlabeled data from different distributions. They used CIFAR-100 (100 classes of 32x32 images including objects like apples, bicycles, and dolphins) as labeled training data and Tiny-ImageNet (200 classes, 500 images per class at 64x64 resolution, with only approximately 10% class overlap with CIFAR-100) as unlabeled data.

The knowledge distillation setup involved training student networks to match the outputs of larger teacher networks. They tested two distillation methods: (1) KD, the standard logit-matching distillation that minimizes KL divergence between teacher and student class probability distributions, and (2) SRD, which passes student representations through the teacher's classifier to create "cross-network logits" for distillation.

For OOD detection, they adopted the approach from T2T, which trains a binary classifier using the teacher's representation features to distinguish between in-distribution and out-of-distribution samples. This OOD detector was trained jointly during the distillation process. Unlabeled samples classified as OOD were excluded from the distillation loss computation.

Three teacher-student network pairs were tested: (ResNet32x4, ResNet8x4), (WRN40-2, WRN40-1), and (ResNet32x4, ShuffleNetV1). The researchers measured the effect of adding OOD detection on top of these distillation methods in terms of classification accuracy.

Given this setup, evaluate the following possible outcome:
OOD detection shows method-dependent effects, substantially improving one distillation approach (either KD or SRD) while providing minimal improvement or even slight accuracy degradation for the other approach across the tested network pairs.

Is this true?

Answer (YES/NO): NO